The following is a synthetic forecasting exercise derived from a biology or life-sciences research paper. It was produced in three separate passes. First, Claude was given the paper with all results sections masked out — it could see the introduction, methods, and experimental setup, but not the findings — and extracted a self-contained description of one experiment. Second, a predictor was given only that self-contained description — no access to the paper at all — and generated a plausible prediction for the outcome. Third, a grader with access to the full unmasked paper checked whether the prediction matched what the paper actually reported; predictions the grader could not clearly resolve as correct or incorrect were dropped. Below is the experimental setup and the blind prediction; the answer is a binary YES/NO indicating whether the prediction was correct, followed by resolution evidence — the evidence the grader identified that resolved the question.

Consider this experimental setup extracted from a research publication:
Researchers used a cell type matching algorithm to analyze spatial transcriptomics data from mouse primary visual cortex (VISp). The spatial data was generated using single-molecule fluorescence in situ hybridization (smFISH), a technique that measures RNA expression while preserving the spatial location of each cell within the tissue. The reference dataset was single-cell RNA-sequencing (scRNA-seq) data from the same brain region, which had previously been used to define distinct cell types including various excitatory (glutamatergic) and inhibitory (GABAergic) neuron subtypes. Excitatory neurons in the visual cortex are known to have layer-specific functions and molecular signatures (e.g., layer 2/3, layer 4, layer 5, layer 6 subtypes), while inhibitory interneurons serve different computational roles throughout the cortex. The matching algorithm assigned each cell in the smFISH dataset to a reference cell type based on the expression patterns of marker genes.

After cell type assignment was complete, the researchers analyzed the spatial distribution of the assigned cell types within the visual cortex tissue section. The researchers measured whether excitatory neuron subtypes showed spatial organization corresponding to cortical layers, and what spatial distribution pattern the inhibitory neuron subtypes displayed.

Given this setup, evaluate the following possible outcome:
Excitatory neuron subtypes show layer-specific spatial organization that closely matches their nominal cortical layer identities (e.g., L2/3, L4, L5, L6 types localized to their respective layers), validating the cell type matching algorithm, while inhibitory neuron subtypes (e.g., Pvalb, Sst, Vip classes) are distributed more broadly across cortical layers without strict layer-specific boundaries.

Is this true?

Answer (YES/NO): YES